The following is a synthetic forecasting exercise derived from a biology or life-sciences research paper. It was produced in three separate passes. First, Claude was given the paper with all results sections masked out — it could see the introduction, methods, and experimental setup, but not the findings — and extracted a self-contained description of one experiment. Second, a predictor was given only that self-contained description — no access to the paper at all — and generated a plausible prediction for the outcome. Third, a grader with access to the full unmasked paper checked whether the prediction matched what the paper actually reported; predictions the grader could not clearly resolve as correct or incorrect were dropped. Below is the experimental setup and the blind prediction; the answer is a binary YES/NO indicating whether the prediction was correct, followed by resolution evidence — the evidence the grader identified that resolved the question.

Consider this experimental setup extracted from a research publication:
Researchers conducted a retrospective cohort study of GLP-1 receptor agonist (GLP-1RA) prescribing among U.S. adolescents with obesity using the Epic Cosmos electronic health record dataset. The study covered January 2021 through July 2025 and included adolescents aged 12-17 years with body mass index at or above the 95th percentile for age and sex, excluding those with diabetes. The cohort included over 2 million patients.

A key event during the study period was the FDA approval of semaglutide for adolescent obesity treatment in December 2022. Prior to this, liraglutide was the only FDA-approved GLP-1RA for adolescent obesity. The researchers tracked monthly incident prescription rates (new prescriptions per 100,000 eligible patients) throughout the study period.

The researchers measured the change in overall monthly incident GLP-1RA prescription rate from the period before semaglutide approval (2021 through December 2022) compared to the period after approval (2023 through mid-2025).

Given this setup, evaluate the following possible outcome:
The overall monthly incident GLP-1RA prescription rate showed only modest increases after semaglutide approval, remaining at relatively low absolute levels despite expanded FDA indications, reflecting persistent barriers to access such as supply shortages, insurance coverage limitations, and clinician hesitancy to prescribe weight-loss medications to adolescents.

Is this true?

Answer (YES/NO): NO